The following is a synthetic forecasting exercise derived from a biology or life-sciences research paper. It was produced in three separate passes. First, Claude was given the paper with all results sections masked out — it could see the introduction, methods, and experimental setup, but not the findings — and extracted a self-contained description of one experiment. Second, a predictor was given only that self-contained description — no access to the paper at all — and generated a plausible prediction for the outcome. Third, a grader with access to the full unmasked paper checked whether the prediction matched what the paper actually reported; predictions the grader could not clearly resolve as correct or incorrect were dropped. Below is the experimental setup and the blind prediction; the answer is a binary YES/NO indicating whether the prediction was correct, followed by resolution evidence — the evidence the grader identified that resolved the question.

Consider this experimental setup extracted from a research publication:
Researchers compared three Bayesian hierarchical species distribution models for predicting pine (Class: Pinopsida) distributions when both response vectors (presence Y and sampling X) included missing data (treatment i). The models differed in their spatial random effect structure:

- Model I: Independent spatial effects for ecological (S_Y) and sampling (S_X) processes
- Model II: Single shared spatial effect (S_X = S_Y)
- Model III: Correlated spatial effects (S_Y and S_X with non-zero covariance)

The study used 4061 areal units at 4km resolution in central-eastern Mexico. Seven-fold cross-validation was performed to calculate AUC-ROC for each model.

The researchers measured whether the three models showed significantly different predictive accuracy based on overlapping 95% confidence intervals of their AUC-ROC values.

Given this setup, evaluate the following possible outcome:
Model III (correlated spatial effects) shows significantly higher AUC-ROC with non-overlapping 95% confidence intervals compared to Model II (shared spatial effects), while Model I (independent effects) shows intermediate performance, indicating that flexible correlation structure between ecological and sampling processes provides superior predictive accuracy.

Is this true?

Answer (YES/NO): NO